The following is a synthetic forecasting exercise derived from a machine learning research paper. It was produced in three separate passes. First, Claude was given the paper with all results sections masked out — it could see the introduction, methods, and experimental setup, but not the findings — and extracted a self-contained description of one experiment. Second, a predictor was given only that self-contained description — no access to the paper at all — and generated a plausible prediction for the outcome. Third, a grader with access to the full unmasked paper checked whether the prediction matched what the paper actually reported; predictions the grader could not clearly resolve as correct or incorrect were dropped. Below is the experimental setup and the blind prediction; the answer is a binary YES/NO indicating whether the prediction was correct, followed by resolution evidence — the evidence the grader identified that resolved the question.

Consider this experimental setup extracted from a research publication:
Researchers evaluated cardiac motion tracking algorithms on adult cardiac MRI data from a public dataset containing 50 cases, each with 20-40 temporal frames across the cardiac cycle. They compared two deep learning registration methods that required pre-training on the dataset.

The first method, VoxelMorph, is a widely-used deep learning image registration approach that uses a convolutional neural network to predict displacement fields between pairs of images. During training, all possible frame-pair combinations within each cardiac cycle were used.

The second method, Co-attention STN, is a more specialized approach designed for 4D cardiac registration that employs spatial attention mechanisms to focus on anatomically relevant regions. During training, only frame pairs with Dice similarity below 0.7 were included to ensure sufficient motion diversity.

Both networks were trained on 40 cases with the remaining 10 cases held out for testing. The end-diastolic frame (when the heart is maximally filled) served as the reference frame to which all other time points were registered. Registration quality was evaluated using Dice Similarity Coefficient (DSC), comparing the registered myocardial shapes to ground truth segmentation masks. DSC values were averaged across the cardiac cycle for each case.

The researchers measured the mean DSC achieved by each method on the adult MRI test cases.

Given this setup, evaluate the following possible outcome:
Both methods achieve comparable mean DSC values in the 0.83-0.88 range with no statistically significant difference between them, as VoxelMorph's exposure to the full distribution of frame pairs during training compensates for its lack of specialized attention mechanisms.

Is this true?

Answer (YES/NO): NO